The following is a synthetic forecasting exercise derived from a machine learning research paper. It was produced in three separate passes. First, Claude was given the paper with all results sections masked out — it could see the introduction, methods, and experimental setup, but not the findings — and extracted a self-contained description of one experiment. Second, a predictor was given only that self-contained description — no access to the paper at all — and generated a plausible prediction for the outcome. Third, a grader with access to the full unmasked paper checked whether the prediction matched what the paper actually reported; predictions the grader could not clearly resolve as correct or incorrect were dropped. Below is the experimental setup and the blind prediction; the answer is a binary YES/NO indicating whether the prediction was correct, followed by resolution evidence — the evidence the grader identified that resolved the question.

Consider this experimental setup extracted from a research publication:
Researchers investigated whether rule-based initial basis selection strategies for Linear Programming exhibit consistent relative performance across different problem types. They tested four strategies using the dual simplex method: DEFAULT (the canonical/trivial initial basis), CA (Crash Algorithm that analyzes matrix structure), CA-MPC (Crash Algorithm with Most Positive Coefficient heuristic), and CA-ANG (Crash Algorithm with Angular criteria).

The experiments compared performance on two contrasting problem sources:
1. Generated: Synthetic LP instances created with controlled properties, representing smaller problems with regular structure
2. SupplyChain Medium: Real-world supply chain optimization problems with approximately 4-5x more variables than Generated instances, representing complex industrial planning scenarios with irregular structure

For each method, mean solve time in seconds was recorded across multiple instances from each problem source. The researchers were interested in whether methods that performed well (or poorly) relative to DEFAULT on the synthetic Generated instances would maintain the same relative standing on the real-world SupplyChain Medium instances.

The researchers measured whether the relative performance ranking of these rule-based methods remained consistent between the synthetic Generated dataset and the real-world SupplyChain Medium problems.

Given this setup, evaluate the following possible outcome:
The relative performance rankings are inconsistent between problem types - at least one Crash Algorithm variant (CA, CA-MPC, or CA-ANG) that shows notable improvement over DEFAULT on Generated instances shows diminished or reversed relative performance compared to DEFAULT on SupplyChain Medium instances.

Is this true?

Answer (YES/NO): NO